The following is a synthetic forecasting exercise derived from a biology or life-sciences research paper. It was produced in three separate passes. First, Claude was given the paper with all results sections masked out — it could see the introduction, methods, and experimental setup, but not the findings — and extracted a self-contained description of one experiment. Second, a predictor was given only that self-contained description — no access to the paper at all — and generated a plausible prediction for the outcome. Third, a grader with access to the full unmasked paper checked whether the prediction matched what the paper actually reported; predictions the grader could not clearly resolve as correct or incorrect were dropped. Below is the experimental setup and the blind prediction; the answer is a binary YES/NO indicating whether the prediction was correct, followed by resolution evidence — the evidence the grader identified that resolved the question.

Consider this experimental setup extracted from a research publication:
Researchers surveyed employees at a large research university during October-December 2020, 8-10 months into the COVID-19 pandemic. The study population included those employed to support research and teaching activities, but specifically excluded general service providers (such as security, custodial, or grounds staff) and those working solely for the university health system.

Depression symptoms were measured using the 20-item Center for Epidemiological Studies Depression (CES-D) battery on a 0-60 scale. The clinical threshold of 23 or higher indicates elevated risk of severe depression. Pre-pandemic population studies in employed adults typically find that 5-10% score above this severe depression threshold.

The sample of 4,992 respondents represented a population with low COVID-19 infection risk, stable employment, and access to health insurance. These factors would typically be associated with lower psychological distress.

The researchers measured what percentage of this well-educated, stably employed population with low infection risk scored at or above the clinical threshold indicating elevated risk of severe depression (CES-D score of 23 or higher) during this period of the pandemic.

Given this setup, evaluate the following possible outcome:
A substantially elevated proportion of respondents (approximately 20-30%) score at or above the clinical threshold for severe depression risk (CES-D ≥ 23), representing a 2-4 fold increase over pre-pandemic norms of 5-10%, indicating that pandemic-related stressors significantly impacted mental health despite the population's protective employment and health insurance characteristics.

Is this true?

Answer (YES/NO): YES